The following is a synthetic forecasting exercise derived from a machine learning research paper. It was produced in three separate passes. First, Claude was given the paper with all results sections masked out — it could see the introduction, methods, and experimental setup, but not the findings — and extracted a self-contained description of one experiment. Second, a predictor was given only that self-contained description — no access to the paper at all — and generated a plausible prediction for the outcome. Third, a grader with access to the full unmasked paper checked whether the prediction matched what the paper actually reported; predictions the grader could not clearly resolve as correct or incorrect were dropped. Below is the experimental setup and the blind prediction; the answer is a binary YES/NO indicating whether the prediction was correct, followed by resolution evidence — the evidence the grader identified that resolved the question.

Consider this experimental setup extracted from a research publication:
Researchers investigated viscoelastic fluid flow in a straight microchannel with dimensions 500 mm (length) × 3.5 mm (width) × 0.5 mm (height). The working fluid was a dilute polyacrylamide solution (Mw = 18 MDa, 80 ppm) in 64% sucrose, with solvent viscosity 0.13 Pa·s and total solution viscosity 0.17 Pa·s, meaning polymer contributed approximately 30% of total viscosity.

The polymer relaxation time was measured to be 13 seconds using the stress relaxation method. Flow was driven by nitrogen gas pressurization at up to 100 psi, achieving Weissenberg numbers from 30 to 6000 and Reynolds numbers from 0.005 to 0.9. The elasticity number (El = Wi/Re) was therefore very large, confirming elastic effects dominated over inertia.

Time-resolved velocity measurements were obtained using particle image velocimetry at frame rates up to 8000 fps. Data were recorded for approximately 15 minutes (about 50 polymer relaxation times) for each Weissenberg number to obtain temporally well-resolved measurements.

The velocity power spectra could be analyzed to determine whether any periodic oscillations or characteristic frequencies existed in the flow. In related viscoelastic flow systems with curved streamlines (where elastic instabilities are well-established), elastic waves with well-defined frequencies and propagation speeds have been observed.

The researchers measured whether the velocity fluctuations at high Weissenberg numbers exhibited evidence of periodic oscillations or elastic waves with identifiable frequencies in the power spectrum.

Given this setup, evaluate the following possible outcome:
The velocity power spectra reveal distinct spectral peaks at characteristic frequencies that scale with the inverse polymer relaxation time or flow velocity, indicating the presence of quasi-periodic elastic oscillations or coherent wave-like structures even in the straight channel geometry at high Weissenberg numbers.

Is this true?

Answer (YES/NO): YES